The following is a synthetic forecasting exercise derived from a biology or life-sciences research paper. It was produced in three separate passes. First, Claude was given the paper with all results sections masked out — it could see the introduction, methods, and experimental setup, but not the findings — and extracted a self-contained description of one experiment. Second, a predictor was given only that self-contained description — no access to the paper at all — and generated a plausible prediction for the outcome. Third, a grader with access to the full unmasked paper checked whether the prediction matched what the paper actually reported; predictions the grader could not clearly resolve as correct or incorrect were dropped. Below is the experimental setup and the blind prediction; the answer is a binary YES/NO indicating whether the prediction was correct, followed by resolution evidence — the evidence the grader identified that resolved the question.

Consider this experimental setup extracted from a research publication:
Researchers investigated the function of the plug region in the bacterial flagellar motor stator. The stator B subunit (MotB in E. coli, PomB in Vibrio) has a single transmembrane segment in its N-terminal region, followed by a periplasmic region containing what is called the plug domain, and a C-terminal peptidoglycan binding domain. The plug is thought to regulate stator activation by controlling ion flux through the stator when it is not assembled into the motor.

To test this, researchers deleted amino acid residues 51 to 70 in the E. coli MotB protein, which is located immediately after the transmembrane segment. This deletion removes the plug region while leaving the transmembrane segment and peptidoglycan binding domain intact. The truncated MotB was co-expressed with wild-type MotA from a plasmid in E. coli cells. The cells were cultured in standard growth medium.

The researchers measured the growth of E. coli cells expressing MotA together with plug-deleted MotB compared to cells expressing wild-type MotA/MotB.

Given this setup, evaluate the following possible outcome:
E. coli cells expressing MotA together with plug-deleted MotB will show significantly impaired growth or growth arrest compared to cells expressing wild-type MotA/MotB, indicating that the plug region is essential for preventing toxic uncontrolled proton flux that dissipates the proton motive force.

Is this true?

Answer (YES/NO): YES